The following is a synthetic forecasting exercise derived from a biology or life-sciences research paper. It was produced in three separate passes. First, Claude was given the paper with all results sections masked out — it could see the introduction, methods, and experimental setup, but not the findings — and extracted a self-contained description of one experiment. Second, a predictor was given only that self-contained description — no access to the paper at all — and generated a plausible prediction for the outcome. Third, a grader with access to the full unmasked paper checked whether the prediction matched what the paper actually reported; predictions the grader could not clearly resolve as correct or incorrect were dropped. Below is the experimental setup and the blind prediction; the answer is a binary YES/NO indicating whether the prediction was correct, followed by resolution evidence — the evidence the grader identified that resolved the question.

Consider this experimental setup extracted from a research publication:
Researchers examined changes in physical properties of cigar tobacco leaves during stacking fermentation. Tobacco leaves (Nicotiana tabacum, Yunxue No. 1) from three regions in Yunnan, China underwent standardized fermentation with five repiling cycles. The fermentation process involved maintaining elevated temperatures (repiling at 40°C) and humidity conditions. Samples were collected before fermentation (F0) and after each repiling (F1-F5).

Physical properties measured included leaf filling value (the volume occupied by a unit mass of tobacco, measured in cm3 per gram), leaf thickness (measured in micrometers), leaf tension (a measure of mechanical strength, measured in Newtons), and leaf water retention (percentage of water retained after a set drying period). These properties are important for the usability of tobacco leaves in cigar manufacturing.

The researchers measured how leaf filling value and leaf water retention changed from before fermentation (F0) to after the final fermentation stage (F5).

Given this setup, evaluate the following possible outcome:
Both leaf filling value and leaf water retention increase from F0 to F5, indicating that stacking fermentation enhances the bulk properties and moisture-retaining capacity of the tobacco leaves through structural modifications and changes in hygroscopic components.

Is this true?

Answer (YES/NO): NO